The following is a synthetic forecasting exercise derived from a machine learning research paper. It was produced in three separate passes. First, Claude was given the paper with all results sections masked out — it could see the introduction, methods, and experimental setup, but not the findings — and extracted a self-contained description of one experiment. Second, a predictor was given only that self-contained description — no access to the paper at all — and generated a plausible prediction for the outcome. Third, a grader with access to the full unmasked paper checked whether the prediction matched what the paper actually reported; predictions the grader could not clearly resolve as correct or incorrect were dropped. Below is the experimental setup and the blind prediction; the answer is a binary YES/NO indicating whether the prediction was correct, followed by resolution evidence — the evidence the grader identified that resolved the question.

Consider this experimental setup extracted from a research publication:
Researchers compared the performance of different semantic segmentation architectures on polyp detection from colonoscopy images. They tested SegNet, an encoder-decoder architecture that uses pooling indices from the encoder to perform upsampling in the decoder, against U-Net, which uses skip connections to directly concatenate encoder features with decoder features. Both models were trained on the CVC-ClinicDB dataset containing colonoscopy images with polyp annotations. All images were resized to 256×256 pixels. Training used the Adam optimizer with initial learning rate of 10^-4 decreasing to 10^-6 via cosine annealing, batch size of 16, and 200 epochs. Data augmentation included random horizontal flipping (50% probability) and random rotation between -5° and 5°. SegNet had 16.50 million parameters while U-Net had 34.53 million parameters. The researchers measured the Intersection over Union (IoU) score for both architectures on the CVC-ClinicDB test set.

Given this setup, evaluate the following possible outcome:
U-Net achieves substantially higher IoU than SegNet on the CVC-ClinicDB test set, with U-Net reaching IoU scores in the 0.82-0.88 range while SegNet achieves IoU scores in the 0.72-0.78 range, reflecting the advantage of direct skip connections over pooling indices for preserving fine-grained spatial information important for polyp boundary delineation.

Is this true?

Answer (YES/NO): NO